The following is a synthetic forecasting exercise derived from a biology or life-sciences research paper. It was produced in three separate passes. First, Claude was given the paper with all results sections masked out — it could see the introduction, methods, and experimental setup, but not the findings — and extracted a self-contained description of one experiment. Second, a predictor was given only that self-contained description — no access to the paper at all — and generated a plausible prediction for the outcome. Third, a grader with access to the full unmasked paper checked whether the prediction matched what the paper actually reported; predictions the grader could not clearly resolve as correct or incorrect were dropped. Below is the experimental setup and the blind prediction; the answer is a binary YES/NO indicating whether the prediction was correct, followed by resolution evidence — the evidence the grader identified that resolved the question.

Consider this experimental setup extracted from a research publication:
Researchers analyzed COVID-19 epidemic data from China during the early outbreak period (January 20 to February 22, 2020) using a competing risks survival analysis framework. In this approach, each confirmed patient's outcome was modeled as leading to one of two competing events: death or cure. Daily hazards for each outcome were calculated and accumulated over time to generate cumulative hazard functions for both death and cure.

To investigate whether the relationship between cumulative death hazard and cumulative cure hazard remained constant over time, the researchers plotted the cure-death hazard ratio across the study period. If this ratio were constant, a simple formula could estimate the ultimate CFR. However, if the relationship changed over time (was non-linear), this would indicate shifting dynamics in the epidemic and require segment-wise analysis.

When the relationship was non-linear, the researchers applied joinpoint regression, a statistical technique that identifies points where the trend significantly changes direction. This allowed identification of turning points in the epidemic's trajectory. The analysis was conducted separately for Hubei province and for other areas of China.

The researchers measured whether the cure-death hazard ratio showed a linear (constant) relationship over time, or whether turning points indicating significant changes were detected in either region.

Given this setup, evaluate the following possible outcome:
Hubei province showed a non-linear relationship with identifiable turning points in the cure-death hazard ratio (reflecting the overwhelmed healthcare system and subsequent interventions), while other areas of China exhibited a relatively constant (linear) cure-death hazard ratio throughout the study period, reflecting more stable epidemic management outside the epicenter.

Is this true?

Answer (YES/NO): NO